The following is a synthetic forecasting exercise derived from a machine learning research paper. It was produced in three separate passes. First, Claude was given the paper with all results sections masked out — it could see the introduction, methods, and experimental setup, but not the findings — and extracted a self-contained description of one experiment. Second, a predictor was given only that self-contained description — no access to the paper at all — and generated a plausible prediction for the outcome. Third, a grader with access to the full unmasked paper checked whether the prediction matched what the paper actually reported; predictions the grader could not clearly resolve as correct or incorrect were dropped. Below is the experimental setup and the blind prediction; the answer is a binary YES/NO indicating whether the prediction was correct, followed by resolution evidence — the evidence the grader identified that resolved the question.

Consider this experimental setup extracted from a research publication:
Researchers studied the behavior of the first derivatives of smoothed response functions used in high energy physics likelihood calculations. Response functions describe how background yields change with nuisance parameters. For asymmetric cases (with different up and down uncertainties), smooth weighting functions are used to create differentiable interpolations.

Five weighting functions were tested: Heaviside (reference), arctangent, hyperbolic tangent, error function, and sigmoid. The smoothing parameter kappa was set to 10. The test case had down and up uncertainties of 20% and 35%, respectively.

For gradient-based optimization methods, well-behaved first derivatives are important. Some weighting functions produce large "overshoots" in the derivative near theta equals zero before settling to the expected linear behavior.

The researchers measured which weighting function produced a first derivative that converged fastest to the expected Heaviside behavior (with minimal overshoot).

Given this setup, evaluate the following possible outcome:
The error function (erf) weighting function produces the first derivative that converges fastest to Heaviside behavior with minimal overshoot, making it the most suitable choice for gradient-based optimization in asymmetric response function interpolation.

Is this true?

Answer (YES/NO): NO